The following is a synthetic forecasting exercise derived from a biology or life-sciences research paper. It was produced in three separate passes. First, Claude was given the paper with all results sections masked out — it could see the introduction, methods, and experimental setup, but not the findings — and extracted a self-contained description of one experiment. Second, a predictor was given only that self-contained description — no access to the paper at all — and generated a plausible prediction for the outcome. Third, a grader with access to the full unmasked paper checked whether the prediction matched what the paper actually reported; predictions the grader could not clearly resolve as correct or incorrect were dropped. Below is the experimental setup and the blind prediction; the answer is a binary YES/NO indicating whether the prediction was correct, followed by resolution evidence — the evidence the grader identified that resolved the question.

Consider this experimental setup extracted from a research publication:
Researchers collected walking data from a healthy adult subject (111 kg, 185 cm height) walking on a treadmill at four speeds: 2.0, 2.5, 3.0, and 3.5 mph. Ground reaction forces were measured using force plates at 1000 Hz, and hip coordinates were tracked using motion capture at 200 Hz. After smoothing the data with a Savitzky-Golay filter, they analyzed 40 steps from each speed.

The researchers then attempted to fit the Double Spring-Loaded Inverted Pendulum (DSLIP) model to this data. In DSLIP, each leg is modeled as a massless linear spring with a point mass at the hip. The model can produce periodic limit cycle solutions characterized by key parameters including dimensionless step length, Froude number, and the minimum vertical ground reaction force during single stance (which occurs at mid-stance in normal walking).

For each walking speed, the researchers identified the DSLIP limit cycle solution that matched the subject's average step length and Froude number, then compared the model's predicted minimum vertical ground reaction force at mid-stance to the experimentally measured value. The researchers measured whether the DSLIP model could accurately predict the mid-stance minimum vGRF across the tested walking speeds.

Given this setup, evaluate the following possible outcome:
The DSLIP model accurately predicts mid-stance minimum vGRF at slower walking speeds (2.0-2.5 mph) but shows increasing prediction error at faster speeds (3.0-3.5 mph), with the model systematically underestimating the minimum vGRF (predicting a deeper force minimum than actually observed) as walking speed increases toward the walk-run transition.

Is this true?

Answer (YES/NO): NO